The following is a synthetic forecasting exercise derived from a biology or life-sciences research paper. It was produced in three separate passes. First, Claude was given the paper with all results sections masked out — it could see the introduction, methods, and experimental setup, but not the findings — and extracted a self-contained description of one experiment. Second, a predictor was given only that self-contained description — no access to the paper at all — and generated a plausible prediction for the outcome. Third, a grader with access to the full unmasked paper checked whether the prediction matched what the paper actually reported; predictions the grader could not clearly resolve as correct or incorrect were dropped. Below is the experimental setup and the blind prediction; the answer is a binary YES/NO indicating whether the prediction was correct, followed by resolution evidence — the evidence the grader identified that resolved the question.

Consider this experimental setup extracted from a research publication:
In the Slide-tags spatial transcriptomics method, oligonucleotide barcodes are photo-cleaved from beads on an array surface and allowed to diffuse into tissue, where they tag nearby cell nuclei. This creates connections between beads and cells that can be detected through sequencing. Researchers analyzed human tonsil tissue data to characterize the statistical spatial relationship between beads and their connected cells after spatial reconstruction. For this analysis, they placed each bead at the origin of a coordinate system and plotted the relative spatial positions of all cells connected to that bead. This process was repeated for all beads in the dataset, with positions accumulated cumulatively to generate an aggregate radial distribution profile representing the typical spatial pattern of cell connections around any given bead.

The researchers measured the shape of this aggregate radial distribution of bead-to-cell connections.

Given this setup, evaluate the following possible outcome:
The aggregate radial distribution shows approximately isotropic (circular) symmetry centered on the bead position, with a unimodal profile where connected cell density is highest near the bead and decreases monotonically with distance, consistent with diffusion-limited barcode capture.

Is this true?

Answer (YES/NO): NO